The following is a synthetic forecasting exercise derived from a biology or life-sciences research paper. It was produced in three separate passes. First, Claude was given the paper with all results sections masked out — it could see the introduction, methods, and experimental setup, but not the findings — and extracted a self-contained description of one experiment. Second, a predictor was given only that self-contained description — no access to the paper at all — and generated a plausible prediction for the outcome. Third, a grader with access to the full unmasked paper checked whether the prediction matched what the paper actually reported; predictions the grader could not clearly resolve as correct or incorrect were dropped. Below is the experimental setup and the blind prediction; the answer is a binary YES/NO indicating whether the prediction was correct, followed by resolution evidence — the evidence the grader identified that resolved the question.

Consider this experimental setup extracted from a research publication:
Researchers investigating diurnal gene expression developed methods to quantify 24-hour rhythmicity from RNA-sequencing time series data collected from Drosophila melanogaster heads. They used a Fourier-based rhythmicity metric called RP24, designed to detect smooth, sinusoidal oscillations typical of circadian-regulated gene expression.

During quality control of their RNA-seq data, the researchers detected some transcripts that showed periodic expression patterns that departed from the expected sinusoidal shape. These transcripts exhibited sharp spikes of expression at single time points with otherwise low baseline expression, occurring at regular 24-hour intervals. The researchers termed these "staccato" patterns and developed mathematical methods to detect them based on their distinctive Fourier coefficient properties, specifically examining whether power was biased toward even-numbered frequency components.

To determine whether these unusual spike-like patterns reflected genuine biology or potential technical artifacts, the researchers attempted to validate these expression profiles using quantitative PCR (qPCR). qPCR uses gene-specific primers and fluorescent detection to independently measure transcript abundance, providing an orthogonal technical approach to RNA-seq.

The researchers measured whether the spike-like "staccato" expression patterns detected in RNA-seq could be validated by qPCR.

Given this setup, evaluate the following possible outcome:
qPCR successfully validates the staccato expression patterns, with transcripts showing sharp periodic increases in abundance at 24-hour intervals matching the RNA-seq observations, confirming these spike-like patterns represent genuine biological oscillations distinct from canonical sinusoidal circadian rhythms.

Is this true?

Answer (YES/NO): NO